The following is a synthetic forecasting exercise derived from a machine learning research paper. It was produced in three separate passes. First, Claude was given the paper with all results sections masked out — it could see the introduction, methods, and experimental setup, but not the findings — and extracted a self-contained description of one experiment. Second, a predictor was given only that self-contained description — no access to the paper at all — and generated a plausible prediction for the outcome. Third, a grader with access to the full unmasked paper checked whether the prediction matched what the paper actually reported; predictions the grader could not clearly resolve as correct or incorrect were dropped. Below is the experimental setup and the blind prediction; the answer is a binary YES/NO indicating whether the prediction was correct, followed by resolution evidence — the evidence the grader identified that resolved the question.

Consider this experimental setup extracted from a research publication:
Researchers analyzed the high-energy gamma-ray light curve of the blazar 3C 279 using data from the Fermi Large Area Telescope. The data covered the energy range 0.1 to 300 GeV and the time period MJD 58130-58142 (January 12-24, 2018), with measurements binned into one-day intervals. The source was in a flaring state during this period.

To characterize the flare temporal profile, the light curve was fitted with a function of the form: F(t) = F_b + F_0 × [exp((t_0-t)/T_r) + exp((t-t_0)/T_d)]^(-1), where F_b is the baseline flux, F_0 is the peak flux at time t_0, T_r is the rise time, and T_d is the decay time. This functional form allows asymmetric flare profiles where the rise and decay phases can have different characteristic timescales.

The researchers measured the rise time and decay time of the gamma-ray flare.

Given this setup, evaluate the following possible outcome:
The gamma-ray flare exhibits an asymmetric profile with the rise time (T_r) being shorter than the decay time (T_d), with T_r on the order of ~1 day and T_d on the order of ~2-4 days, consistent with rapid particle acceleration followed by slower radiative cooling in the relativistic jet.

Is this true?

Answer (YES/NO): YES